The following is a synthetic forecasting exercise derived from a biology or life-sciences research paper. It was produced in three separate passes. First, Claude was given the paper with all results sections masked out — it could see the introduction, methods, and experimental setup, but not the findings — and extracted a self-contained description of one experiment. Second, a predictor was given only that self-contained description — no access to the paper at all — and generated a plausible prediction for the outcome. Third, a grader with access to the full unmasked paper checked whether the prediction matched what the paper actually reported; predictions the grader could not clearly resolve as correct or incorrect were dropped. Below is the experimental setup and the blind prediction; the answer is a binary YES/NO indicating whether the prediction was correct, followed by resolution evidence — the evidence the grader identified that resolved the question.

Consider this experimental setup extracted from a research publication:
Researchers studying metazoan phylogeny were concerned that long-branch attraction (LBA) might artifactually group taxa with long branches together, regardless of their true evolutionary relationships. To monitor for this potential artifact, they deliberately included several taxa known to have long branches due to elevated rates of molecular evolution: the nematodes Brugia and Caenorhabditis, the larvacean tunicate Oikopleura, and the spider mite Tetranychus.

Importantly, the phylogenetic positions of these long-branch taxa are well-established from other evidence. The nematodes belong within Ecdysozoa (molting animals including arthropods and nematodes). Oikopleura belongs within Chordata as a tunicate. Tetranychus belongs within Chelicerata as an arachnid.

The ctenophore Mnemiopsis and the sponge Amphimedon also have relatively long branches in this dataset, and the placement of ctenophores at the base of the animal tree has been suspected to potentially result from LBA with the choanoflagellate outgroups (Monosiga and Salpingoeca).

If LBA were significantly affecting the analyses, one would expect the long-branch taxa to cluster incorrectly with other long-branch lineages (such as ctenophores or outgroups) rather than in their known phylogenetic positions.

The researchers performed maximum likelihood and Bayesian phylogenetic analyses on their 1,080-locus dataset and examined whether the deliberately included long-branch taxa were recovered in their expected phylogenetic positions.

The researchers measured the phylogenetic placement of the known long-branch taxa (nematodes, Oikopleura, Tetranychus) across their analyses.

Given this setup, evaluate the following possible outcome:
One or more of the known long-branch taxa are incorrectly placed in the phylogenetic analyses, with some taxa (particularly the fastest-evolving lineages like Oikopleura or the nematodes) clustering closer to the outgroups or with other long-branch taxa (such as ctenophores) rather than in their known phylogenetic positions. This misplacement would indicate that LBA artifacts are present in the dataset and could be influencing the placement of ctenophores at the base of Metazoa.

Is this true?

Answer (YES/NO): NO